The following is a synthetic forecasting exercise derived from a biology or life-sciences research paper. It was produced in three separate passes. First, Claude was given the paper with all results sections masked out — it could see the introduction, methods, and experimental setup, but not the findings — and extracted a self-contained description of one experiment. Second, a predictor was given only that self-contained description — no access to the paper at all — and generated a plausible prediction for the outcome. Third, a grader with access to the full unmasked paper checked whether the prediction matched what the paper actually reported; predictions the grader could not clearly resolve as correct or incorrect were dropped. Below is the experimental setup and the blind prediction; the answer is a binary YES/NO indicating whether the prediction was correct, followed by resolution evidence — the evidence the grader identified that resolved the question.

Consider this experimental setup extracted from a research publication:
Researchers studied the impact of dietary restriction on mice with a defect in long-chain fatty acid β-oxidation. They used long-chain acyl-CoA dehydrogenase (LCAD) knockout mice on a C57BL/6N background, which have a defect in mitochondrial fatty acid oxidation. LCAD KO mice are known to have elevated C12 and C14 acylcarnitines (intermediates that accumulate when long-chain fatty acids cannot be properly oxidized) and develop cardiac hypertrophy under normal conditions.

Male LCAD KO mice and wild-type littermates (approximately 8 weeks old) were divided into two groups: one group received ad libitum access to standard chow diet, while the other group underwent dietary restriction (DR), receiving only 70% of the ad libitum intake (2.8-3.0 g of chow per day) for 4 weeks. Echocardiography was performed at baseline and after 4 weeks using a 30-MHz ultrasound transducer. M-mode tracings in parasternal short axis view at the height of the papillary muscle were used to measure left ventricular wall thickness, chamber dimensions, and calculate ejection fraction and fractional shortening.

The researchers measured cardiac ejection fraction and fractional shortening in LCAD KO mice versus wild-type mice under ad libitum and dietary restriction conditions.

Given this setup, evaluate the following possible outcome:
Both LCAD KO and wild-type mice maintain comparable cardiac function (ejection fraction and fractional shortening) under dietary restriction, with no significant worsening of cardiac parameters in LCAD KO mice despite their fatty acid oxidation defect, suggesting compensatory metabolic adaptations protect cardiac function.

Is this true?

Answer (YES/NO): NO